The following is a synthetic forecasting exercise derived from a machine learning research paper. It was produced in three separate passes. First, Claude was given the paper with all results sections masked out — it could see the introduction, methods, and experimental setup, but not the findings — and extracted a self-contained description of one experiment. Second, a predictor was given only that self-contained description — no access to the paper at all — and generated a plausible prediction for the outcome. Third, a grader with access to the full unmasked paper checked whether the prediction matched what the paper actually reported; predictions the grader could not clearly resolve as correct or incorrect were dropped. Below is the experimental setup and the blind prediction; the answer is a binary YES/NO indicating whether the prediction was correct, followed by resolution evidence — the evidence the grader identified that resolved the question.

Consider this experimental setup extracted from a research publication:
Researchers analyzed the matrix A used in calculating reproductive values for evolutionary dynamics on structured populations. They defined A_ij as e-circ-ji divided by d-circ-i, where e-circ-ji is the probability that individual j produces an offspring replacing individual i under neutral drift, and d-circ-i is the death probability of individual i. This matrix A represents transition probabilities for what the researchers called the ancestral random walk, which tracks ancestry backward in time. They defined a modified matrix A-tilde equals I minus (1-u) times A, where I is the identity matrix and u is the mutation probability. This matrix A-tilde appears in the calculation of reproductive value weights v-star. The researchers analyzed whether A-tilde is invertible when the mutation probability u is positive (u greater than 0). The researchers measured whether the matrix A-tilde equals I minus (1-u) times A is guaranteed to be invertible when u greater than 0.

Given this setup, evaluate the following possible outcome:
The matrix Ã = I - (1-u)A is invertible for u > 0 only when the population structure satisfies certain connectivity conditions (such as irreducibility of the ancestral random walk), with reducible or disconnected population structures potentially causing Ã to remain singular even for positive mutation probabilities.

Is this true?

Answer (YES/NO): NO